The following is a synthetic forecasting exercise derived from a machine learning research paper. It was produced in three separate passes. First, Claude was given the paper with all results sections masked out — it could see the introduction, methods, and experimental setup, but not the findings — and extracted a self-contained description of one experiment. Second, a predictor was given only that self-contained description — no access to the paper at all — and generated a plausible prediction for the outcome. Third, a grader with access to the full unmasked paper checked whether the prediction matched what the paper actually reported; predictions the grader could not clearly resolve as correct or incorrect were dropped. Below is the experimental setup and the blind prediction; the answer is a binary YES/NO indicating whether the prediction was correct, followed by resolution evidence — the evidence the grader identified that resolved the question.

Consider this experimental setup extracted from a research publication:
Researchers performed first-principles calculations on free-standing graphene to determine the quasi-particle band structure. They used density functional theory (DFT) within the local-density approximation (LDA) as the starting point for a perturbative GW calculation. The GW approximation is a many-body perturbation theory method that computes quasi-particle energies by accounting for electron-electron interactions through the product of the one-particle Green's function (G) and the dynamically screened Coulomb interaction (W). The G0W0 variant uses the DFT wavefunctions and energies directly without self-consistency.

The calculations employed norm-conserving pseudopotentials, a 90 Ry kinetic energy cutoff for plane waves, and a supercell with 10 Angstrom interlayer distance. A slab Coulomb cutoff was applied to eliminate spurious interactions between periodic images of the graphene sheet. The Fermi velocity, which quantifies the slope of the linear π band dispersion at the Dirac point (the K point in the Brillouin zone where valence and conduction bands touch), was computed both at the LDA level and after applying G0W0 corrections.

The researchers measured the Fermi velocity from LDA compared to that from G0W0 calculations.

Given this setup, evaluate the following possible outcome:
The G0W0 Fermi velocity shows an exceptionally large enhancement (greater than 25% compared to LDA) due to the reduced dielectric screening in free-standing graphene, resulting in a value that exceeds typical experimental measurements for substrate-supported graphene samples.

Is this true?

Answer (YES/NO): NO